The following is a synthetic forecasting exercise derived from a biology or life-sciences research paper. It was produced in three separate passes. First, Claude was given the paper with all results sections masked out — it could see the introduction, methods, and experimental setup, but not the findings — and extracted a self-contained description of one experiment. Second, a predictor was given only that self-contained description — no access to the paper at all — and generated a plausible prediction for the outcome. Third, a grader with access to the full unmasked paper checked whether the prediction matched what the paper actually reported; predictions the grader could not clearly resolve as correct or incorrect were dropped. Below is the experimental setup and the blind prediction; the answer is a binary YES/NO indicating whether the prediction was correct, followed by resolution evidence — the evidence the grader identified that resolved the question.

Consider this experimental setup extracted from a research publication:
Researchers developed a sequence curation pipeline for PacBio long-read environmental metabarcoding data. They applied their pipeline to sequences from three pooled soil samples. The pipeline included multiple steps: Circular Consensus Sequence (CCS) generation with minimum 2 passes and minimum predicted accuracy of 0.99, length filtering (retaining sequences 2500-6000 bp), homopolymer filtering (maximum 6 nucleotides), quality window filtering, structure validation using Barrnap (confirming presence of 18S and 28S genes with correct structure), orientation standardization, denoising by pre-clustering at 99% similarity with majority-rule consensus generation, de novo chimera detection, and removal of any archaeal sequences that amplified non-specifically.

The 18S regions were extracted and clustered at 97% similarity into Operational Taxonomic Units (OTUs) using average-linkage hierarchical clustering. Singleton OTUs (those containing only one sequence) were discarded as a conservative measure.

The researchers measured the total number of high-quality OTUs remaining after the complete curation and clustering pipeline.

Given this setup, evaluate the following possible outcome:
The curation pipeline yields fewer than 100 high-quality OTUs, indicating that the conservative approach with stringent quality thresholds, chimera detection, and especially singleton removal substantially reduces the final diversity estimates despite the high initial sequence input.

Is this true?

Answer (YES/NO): NO